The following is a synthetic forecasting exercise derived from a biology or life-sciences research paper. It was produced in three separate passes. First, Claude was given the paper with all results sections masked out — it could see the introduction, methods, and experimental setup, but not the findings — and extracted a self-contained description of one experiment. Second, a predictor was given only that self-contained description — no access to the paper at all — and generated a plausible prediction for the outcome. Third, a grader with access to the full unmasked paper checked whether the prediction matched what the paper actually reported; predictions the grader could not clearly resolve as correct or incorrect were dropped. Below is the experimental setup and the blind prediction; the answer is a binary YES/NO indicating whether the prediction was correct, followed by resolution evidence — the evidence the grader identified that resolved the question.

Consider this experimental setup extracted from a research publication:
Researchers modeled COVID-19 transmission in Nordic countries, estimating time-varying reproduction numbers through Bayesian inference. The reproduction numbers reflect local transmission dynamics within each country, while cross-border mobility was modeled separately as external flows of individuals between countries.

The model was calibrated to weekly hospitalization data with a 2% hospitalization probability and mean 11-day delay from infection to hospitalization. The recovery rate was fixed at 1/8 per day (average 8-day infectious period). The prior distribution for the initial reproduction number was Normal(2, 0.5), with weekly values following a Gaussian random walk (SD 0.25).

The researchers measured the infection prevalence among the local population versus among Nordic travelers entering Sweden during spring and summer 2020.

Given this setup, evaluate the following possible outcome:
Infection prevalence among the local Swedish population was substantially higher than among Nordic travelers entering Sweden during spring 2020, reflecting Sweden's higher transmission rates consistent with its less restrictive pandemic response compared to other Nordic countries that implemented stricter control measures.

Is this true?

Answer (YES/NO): YES